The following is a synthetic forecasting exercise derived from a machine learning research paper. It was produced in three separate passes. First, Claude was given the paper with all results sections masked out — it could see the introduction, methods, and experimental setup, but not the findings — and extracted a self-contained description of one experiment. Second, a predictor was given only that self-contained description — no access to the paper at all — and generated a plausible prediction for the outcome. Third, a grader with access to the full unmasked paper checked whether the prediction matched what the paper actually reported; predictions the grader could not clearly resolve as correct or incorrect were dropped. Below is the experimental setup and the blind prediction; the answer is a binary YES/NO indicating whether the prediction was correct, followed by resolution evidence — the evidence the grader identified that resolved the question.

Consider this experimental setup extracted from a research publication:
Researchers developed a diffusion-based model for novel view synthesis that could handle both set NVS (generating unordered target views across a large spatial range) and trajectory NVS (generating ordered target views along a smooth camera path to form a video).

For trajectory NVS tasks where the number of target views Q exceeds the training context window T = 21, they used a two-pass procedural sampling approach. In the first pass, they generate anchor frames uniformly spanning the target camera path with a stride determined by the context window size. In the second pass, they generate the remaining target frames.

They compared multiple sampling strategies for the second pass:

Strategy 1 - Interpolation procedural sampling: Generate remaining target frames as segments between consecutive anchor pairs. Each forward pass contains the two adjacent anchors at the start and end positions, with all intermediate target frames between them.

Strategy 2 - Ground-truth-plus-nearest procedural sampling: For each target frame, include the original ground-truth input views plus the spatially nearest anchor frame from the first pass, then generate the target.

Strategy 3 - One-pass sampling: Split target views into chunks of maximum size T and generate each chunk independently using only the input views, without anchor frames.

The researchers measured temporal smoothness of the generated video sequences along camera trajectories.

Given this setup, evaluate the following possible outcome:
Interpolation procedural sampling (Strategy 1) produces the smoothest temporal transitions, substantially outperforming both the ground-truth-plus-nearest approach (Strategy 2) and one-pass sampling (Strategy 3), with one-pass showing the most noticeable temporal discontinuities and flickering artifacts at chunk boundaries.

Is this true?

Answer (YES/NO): YES